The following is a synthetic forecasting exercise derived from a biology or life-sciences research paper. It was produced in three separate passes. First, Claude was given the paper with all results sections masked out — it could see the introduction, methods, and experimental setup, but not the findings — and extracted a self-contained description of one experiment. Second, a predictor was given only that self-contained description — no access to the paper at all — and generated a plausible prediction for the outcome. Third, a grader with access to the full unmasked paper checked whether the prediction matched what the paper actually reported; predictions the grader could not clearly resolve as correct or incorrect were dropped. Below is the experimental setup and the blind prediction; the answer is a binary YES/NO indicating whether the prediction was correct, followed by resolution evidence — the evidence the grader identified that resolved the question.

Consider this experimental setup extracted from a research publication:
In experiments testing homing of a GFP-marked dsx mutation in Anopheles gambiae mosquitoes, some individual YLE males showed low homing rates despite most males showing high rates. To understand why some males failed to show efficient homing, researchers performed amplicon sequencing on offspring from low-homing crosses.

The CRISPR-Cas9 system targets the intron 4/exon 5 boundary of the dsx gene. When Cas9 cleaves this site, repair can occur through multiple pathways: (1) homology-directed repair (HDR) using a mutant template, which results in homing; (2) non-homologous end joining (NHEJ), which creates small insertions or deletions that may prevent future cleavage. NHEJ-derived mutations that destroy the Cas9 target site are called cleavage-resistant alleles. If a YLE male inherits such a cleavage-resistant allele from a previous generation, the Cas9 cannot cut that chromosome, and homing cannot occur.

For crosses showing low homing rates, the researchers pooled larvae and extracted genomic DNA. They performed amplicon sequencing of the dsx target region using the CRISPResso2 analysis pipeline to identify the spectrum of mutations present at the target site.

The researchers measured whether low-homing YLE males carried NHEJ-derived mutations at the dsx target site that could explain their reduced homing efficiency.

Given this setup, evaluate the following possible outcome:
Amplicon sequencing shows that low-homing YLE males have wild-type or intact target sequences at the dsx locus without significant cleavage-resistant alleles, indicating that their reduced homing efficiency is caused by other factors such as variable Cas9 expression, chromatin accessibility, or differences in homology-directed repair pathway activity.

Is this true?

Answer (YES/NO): YES